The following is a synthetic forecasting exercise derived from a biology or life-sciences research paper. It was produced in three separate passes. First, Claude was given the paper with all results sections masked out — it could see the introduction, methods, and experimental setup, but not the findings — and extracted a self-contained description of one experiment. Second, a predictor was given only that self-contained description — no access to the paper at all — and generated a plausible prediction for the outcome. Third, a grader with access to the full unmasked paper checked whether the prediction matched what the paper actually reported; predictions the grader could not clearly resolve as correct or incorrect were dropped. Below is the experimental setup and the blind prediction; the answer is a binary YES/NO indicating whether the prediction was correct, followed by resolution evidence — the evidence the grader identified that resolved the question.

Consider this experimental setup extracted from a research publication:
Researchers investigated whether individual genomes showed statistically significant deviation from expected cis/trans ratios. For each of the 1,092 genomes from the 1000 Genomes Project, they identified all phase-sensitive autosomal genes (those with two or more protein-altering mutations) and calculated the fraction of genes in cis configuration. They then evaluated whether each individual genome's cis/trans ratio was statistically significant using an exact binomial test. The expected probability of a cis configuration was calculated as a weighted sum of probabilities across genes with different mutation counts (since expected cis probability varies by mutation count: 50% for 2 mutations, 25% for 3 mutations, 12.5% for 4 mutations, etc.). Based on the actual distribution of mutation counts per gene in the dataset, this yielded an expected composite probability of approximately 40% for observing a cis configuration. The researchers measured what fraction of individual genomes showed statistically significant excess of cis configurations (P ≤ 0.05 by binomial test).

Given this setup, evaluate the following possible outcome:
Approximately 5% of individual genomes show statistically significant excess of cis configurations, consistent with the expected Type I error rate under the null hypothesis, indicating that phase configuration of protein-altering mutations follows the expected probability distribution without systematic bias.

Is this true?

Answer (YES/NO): NO